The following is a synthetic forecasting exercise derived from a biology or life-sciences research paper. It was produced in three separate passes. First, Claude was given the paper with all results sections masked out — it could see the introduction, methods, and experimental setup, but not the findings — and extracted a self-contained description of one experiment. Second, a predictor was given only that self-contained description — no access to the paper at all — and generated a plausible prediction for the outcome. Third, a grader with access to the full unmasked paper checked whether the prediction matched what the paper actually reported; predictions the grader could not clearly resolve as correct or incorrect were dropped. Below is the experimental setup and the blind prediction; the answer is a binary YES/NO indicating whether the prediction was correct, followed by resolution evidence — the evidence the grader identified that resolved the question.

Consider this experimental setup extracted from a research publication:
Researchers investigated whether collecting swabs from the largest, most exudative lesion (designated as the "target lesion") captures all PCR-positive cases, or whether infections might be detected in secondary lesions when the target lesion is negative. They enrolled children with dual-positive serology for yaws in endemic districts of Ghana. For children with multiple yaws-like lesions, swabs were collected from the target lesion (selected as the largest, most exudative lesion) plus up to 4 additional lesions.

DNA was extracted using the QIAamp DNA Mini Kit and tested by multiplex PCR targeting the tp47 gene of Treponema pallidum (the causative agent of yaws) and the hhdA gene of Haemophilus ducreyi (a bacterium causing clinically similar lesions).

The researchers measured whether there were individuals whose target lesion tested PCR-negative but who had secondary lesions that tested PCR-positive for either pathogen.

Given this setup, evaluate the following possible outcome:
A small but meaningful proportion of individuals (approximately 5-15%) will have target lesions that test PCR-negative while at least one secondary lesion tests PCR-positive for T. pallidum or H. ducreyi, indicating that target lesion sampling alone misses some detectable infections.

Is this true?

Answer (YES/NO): NO